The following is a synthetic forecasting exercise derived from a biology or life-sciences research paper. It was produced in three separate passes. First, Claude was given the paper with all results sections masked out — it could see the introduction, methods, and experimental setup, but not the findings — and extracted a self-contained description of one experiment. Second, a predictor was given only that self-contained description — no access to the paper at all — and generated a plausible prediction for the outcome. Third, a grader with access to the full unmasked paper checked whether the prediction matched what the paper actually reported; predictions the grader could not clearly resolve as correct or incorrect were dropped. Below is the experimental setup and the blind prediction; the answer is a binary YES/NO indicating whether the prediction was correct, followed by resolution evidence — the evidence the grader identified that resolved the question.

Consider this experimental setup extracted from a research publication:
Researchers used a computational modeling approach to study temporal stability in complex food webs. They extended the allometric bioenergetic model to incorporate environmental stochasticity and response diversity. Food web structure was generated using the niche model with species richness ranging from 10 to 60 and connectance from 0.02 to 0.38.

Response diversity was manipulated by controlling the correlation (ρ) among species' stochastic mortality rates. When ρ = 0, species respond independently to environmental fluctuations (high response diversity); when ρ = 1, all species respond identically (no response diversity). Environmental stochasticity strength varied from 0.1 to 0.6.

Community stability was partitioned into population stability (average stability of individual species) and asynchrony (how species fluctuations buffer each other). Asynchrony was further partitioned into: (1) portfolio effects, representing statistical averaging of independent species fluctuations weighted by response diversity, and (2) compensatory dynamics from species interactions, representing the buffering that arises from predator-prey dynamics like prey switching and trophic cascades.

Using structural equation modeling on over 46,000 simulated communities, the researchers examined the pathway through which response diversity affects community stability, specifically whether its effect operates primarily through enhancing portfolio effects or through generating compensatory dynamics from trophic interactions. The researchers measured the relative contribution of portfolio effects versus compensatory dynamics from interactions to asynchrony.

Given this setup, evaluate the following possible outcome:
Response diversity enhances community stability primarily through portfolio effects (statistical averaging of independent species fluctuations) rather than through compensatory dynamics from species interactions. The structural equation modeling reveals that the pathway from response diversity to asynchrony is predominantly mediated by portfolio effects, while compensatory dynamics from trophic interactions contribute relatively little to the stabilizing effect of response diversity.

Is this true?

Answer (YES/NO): YES